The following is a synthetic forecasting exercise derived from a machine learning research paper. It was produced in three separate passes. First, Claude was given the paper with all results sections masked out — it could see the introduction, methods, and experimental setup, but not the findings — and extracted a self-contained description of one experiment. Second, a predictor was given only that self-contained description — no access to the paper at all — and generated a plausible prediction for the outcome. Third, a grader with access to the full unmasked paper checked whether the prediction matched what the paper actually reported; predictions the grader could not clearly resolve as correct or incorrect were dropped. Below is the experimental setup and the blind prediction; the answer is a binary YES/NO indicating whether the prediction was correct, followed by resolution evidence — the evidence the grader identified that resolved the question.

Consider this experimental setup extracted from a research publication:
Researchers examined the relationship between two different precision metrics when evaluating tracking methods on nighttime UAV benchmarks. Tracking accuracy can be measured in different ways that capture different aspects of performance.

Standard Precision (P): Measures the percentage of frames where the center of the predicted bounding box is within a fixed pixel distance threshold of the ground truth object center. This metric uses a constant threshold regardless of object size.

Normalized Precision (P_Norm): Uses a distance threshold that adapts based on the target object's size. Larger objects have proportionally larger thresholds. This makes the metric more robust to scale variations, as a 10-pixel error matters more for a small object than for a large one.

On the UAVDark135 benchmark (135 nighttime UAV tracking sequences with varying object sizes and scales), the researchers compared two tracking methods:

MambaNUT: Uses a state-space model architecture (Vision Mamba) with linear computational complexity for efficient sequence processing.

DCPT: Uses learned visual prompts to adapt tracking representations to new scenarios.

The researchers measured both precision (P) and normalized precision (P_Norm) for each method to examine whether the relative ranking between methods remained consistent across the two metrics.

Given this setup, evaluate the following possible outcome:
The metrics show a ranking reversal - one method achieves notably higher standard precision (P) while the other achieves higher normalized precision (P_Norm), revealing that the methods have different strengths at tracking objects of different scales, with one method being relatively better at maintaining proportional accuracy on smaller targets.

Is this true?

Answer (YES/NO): NO